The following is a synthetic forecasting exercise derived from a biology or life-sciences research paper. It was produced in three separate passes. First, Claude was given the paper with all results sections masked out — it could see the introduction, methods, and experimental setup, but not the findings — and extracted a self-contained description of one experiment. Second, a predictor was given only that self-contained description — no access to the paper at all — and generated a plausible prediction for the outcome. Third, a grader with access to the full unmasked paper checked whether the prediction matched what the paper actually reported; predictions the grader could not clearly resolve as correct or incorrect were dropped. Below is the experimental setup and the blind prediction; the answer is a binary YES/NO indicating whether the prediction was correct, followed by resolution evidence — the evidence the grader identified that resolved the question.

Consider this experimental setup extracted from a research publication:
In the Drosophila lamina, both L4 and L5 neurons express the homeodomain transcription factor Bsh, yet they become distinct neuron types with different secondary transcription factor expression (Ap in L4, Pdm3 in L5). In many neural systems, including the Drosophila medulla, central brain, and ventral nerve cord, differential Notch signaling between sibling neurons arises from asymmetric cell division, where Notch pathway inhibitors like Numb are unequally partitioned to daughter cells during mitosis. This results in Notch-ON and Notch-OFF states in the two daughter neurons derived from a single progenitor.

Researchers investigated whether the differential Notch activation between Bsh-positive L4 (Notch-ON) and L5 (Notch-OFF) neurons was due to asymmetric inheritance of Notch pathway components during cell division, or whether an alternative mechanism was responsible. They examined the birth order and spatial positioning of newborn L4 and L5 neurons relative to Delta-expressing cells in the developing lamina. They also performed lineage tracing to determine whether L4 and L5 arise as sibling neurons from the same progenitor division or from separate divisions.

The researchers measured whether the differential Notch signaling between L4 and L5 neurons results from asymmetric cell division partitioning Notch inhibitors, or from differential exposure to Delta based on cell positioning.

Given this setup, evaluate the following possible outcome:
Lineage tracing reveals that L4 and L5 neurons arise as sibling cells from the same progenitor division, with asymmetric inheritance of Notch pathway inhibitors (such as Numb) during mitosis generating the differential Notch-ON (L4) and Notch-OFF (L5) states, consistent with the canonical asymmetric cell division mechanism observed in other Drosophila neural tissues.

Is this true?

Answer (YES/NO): NO